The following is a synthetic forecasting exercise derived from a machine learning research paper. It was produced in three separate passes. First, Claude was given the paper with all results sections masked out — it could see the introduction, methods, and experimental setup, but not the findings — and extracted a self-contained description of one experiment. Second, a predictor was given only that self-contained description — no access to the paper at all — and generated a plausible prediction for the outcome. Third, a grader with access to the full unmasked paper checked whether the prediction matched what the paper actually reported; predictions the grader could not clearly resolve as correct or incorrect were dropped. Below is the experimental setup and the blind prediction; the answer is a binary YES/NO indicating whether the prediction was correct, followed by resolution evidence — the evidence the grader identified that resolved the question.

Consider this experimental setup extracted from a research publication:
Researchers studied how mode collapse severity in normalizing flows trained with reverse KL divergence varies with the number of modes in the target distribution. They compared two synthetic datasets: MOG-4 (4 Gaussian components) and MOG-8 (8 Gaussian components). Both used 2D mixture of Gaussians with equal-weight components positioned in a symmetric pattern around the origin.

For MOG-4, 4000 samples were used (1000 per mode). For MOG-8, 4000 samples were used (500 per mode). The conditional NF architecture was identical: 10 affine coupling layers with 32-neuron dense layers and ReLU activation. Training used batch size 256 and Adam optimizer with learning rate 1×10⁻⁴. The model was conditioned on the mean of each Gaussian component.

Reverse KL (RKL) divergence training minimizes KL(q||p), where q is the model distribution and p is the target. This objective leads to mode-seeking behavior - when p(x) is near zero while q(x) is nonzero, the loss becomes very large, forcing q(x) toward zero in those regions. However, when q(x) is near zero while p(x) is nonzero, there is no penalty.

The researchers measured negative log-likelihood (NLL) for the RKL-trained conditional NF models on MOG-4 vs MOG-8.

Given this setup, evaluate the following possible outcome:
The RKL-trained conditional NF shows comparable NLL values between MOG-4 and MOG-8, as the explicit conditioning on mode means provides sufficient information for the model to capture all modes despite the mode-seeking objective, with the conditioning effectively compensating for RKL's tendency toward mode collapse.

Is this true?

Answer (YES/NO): NO